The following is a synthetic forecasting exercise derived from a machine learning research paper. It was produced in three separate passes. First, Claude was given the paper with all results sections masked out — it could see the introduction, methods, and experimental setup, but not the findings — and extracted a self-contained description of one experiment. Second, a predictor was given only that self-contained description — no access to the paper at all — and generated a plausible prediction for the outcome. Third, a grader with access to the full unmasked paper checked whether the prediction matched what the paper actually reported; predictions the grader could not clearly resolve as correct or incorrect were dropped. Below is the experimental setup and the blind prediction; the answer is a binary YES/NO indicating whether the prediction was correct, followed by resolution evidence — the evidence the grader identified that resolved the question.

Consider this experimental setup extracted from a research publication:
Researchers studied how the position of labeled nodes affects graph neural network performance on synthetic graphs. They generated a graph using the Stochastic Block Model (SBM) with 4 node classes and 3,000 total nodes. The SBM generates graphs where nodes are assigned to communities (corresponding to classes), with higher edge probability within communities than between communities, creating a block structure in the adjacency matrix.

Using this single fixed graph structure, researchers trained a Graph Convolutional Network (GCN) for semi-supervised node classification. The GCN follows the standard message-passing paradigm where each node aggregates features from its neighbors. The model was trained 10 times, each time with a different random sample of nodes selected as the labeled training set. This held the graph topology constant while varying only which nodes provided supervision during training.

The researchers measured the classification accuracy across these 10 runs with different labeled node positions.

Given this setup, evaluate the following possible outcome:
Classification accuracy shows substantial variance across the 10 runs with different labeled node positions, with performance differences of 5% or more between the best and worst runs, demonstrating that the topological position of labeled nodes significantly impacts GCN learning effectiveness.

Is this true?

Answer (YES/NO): YES